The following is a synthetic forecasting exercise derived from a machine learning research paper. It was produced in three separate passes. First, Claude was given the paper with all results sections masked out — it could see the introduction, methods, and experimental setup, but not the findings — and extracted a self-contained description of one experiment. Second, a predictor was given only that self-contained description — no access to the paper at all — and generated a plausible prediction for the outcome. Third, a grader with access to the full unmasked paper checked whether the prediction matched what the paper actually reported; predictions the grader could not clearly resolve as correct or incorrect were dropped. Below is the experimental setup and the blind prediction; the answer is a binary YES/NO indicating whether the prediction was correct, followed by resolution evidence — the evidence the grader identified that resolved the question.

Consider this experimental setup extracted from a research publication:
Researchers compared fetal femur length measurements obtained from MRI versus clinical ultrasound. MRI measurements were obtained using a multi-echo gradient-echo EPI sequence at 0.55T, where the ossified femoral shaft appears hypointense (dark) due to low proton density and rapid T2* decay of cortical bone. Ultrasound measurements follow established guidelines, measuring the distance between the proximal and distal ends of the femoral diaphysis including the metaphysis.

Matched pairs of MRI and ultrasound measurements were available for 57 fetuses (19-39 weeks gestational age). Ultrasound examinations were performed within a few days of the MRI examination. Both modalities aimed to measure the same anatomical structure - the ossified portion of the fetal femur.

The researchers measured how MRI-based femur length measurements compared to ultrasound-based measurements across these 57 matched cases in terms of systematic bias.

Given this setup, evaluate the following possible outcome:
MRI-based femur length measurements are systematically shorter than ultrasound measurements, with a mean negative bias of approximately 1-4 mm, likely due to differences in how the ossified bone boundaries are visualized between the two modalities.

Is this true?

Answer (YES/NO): YES